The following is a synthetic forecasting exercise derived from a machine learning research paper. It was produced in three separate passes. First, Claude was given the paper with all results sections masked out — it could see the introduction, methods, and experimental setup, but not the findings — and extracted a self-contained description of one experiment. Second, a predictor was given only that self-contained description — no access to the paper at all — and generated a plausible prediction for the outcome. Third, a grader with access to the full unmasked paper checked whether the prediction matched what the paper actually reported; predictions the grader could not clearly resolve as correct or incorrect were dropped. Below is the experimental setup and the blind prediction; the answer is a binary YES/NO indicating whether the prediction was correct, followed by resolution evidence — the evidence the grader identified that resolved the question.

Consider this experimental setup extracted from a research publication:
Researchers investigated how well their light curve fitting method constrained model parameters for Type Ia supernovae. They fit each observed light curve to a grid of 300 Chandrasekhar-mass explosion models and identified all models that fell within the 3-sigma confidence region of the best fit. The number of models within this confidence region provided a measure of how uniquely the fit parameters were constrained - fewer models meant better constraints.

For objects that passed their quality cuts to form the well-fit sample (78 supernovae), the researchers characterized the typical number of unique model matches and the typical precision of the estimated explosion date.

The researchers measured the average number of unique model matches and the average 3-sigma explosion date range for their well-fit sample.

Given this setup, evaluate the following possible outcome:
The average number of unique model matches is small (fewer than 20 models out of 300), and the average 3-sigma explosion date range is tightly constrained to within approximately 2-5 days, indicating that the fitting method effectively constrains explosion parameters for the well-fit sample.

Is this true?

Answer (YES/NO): YES